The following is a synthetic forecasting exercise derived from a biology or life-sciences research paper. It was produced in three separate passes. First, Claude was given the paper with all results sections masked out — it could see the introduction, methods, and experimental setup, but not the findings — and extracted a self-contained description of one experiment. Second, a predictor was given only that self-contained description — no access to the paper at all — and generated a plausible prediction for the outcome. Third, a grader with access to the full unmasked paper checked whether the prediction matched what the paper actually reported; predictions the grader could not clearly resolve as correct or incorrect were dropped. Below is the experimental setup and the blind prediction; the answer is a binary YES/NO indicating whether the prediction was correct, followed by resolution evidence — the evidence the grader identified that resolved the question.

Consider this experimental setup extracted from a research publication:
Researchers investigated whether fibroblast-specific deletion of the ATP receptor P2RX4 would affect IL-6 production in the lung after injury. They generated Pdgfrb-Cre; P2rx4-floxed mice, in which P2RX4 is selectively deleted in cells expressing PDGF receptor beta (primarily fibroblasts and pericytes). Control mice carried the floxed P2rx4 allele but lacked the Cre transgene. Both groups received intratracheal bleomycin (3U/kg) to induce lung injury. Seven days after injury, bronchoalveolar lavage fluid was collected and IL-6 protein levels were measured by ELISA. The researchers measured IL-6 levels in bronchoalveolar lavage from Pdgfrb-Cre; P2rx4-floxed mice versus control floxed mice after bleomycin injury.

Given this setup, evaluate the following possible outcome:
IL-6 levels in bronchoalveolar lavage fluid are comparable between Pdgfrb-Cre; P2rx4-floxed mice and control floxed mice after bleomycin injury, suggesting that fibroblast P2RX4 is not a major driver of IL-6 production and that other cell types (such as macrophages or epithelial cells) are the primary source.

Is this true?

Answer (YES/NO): NO